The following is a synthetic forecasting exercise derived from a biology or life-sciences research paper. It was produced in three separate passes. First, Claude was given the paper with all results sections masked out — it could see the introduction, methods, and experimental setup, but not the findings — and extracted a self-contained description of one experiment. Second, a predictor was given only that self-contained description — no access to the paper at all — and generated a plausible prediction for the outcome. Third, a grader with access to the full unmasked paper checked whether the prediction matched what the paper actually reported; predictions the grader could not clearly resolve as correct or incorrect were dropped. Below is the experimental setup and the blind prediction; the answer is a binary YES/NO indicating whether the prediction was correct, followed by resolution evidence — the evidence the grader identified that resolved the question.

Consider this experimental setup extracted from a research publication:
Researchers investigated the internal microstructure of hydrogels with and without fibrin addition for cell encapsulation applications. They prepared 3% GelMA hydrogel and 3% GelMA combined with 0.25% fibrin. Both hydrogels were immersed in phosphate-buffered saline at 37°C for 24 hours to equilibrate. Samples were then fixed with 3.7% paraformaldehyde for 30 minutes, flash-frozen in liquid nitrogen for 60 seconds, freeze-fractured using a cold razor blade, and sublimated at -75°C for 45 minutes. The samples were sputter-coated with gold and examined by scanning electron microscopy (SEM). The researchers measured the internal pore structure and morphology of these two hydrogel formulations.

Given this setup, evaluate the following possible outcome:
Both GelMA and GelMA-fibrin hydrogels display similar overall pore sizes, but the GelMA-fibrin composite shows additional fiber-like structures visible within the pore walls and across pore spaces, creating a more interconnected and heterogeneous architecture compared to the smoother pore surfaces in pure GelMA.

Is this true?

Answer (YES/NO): NO